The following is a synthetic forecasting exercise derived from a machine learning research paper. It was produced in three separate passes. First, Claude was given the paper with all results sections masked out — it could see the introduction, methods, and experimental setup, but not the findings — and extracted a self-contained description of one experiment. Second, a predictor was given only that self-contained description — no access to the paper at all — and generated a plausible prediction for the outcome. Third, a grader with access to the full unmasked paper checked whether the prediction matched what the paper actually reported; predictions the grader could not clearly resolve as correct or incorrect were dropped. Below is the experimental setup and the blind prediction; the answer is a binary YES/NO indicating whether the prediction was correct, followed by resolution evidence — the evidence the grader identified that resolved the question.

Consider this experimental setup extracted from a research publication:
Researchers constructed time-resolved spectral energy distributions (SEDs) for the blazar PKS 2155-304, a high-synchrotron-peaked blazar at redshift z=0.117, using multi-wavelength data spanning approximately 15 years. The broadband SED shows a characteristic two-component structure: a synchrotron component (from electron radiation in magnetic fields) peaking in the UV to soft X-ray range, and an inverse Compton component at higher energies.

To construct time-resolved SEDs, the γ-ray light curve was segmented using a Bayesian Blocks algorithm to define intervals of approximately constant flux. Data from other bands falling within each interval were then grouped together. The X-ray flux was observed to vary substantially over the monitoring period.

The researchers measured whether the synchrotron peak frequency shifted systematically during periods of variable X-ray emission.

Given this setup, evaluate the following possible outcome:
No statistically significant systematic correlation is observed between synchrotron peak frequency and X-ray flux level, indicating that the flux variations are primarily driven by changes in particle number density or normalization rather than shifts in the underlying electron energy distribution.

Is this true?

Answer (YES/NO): NO